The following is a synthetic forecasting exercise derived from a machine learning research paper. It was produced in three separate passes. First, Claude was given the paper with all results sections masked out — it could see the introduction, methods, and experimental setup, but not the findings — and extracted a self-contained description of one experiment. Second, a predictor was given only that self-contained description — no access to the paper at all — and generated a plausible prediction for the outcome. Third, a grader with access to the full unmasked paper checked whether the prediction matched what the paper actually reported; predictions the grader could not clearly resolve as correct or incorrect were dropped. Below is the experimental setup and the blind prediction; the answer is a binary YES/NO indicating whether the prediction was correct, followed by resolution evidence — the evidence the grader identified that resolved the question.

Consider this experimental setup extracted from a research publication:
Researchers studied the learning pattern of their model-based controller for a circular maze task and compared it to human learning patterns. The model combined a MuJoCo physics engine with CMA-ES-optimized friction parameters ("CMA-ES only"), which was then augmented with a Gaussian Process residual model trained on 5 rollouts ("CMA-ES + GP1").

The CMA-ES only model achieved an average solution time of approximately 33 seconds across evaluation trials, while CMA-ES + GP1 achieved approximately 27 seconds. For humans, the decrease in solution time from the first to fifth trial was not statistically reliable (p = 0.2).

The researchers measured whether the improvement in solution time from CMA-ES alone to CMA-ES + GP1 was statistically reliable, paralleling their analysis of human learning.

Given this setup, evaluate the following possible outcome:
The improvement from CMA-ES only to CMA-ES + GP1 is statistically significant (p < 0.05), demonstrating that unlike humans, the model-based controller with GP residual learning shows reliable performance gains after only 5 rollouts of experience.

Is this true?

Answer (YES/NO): NO